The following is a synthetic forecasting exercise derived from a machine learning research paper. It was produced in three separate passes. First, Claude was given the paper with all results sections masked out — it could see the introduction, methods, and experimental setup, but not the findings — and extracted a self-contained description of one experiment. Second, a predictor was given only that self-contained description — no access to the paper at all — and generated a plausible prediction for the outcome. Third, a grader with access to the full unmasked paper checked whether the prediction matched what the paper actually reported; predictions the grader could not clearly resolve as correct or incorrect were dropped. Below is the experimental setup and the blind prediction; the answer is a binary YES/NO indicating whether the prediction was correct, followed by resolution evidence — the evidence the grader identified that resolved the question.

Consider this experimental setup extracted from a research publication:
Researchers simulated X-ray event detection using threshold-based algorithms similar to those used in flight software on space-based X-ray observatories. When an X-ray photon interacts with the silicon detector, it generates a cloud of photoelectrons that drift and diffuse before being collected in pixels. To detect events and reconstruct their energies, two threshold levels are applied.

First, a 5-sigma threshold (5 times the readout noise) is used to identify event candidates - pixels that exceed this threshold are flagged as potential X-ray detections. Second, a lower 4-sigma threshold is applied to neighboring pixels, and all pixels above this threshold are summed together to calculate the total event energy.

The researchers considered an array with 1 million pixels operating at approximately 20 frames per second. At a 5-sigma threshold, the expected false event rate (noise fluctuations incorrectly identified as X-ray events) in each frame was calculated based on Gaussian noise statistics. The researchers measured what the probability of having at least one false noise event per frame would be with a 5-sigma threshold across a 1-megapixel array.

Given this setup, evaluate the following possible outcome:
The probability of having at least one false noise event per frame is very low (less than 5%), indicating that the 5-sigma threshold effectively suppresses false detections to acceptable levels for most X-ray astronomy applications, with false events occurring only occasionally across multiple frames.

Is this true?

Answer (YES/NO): NO